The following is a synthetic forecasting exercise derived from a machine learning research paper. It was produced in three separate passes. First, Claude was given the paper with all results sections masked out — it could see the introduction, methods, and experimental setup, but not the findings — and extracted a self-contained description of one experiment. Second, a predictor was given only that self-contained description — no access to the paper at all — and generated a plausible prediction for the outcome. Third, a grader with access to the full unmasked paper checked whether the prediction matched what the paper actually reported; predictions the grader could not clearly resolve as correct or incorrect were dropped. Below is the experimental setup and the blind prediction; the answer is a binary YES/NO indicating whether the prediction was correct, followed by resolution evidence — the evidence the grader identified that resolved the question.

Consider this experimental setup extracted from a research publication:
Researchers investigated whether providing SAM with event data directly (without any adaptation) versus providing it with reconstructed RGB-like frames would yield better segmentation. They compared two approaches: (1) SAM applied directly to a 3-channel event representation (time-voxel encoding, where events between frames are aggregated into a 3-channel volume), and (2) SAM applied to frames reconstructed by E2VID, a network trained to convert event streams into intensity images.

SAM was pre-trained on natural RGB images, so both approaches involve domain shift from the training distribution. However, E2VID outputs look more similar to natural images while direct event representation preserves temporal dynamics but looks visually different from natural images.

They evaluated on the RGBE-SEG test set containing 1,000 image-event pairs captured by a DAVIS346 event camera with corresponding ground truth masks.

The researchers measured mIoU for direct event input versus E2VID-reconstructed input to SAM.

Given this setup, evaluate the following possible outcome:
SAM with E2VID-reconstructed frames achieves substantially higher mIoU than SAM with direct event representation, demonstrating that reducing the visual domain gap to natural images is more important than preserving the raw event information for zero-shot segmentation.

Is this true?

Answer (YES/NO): YES